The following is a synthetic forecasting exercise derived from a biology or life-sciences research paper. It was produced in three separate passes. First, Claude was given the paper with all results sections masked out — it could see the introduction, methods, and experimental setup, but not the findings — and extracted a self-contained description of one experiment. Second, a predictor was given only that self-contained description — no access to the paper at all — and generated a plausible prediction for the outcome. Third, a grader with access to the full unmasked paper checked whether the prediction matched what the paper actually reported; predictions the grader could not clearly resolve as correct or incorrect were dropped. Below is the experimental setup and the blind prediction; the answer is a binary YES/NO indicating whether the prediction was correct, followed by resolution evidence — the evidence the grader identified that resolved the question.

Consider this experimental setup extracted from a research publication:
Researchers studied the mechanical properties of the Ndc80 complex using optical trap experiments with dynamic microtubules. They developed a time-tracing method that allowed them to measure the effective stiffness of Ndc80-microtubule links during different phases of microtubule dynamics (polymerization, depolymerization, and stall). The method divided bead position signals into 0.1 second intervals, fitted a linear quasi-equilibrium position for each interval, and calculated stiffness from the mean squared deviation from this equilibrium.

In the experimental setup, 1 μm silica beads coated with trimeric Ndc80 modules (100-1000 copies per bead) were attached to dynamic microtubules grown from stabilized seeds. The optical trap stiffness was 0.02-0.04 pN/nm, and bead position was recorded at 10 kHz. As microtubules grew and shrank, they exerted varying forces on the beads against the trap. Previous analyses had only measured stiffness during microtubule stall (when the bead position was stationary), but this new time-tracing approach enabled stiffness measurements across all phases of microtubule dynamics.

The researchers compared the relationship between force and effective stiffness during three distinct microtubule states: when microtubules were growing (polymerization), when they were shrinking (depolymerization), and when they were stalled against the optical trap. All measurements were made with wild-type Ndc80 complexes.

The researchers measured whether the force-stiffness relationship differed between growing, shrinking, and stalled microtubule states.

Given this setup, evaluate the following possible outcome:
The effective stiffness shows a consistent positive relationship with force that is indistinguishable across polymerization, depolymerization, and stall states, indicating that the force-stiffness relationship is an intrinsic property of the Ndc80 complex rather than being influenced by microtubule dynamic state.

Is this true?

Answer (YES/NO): YES